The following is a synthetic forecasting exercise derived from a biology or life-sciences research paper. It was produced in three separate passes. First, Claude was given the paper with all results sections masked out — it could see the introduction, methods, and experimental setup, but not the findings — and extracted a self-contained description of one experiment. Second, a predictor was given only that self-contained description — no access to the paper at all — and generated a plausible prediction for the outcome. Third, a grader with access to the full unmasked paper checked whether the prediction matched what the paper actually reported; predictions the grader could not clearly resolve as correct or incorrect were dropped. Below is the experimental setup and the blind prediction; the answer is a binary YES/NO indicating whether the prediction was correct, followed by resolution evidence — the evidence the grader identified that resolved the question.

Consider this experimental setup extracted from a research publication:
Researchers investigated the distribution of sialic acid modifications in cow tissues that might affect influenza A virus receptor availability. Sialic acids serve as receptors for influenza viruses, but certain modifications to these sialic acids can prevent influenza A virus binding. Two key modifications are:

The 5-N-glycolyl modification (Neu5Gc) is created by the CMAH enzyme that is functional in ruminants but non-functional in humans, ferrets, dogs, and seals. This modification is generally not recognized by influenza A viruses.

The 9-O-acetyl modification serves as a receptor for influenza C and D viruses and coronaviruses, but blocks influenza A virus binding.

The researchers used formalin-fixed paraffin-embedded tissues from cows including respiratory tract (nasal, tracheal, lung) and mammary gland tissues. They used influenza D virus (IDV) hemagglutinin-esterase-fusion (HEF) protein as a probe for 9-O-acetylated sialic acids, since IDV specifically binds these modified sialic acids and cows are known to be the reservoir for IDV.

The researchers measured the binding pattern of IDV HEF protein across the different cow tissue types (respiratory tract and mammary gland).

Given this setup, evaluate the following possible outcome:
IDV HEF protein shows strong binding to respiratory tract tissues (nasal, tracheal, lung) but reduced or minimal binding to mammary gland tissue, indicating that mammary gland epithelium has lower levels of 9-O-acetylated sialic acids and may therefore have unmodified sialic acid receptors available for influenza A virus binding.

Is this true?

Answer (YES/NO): NO